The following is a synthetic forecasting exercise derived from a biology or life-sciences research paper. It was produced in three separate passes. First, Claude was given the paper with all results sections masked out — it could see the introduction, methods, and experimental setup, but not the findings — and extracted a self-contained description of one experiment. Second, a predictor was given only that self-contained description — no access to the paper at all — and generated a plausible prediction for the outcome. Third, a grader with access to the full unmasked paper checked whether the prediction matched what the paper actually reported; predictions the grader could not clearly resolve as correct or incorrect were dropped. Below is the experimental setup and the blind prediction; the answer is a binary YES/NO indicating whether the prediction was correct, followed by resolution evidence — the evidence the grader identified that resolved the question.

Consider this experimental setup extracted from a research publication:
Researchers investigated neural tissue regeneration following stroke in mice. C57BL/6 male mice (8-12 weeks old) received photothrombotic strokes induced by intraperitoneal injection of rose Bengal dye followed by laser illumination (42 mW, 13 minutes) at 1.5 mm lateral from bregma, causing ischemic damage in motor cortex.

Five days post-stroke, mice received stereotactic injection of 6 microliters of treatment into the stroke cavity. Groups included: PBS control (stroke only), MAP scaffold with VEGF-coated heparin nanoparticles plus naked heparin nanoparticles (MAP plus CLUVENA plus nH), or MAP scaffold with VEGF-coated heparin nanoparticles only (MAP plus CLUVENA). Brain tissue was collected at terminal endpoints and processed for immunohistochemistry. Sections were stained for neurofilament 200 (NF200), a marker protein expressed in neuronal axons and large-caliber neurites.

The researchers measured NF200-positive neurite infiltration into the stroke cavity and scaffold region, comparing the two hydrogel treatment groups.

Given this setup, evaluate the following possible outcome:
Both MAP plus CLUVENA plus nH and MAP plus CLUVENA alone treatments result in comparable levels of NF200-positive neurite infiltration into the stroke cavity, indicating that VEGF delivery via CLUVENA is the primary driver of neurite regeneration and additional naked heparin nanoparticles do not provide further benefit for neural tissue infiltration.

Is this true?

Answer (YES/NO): YES